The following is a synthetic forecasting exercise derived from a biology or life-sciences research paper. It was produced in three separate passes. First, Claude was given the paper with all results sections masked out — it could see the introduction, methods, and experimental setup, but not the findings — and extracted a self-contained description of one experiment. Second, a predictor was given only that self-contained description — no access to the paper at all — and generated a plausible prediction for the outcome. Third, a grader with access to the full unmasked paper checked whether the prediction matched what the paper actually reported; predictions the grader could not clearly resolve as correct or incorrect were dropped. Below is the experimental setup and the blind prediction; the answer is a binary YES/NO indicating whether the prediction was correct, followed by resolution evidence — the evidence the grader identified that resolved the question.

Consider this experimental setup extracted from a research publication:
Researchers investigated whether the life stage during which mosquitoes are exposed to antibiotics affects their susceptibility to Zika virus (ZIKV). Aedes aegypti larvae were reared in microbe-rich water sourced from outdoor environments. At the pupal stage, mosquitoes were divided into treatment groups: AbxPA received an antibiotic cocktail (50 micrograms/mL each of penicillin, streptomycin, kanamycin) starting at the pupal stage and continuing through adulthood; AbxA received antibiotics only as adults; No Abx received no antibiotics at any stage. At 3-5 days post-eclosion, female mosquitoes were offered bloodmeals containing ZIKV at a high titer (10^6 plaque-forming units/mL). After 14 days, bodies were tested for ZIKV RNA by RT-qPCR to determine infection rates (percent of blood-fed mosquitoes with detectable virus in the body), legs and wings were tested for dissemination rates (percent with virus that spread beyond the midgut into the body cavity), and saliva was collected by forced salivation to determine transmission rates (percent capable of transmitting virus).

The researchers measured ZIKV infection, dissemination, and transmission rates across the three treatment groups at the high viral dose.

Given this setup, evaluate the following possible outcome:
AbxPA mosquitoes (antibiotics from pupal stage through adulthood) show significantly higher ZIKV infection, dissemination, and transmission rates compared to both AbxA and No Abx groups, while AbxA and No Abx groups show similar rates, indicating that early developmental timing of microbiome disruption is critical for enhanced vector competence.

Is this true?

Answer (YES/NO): NO